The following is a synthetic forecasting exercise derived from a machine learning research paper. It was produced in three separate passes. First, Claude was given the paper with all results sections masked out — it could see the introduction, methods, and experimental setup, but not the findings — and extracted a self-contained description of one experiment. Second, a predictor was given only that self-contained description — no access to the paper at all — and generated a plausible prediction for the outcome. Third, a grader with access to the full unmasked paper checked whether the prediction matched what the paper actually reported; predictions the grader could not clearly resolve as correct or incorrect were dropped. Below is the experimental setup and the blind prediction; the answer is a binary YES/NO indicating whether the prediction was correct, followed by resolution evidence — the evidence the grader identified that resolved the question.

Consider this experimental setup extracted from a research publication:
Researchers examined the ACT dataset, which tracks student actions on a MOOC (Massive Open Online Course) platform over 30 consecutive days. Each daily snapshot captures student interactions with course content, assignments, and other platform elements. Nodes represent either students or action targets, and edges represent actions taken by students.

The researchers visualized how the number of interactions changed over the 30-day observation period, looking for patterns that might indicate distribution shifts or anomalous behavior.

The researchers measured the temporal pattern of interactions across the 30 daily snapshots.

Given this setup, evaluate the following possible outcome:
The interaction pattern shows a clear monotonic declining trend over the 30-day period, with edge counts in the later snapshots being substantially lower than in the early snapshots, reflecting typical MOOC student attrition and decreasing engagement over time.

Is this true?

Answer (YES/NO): NO